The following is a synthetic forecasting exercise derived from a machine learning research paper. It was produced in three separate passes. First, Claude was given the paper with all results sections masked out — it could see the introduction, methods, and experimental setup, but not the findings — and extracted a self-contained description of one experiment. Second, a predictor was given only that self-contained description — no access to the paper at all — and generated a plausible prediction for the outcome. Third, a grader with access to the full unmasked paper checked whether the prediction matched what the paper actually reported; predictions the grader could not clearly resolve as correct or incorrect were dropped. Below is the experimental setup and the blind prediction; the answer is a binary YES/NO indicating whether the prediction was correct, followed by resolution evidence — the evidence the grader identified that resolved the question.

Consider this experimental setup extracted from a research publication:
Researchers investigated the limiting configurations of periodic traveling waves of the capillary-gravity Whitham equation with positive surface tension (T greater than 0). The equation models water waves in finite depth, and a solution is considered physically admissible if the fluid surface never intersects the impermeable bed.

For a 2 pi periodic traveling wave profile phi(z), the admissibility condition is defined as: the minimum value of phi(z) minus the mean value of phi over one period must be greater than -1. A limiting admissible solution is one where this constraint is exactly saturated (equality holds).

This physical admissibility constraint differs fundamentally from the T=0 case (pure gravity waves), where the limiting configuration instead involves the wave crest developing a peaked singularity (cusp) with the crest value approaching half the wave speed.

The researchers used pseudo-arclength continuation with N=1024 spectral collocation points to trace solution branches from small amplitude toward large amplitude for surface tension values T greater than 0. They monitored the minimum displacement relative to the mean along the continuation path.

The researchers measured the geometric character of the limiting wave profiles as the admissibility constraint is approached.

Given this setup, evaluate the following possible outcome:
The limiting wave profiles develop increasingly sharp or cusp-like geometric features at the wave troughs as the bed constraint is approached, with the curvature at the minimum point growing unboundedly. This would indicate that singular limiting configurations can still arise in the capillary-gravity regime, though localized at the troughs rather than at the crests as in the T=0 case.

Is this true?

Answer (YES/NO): NO